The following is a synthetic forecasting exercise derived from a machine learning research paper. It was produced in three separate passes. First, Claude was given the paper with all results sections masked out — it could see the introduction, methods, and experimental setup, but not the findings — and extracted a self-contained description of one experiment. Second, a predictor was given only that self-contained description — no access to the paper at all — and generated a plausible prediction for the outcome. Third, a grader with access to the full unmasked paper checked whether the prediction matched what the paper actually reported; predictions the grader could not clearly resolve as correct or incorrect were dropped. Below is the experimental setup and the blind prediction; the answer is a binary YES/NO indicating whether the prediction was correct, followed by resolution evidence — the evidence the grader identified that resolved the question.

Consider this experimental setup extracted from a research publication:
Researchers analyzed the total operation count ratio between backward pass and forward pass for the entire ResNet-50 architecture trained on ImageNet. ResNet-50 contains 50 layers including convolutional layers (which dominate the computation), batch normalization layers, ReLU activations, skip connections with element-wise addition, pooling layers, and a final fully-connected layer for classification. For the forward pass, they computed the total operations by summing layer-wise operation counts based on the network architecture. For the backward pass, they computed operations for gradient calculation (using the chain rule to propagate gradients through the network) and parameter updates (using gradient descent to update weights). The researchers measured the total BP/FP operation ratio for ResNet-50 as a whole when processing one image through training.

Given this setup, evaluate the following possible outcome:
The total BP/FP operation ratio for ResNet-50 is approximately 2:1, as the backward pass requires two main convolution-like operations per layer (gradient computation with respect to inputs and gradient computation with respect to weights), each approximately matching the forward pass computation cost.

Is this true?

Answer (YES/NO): YES